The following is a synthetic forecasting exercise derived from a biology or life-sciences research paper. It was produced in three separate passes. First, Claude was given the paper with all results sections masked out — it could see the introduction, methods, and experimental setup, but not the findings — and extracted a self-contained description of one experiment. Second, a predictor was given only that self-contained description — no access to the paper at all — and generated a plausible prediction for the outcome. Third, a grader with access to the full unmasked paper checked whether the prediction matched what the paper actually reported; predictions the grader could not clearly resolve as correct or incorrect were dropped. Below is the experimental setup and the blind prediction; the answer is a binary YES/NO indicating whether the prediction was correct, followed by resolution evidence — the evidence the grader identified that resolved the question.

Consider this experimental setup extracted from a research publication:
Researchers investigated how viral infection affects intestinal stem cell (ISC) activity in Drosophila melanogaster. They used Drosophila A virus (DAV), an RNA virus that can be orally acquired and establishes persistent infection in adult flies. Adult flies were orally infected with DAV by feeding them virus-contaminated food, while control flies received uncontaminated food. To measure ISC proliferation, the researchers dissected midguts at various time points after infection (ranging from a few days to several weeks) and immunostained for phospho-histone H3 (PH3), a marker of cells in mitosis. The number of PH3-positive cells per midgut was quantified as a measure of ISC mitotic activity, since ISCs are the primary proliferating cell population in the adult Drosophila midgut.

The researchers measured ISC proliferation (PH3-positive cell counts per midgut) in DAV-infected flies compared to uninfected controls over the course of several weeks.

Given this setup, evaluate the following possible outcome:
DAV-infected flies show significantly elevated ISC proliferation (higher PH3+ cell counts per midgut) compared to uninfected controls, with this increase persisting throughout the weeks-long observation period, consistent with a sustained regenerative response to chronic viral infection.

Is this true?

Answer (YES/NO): YES